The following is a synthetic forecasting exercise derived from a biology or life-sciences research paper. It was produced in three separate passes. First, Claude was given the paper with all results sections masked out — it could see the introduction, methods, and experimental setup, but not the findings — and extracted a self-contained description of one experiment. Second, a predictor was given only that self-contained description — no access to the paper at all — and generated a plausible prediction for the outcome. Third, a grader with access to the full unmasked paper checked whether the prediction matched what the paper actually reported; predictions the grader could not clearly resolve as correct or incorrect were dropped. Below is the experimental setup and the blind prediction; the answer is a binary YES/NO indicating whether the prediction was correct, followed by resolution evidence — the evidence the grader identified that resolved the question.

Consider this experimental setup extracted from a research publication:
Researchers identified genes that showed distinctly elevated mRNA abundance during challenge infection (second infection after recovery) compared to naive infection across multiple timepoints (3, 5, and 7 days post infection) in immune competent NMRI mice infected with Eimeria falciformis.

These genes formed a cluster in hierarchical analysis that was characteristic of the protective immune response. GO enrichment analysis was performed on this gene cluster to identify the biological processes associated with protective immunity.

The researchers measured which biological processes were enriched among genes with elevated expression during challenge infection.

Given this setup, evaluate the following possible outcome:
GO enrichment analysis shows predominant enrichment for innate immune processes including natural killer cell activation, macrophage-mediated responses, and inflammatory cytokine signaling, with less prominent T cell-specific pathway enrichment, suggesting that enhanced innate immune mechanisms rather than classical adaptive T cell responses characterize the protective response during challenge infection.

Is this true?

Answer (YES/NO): NO